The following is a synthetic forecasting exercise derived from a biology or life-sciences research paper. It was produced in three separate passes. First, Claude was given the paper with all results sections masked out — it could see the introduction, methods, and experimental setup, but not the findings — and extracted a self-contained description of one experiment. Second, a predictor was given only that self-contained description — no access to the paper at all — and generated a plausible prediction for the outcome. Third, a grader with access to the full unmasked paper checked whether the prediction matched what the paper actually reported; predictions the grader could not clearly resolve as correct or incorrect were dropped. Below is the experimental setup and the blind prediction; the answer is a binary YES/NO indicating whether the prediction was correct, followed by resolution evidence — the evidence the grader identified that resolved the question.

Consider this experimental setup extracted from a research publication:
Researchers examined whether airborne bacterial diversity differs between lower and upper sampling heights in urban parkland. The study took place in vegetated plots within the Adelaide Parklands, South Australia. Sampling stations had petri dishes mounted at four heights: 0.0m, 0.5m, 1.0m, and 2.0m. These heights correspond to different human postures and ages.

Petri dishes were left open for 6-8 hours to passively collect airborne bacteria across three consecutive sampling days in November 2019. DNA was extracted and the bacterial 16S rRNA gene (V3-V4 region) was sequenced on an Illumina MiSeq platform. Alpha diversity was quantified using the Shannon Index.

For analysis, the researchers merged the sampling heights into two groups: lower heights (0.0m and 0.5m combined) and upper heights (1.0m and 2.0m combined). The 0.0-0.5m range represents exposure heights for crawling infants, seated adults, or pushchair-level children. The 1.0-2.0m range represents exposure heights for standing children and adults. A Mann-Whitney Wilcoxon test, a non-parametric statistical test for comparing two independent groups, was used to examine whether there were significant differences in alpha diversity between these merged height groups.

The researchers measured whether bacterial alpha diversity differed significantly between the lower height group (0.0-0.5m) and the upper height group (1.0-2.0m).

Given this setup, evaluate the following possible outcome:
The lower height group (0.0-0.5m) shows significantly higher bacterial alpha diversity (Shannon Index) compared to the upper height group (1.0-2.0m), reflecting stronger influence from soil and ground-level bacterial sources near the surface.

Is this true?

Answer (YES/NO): YES